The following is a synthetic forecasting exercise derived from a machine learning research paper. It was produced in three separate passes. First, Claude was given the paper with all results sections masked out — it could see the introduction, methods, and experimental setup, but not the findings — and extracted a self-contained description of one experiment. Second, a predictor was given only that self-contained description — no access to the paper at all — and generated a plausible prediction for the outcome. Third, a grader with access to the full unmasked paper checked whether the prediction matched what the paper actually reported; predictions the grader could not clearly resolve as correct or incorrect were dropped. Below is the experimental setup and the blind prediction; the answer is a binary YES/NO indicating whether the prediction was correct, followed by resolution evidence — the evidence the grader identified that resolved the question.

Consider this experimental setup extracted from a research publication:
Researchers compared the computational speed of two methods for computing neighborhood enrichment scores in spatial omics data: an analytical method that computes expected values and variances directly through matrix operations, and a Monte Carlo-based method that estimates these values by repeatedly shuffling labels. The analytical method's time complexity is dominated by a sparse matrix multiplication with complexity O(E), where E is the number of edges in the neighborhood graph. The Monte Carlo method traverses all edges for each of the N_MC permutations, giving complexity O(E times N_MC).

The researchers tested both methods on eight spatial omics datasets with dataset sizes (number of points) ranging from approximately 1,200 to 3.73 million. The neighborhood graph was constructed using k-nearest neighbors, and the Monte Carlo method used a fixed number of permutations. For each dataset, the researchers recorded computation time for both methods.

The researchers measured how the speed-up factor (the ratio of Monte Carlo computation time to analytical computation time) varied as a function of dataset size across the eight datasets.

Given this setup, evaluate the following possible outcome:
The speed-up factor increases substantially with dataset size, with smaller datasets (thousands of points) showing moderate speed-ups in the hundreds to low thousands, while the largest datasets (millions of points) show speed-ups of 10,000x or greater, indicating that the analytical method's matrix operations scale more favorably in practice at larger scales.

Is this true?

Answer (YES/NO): NO